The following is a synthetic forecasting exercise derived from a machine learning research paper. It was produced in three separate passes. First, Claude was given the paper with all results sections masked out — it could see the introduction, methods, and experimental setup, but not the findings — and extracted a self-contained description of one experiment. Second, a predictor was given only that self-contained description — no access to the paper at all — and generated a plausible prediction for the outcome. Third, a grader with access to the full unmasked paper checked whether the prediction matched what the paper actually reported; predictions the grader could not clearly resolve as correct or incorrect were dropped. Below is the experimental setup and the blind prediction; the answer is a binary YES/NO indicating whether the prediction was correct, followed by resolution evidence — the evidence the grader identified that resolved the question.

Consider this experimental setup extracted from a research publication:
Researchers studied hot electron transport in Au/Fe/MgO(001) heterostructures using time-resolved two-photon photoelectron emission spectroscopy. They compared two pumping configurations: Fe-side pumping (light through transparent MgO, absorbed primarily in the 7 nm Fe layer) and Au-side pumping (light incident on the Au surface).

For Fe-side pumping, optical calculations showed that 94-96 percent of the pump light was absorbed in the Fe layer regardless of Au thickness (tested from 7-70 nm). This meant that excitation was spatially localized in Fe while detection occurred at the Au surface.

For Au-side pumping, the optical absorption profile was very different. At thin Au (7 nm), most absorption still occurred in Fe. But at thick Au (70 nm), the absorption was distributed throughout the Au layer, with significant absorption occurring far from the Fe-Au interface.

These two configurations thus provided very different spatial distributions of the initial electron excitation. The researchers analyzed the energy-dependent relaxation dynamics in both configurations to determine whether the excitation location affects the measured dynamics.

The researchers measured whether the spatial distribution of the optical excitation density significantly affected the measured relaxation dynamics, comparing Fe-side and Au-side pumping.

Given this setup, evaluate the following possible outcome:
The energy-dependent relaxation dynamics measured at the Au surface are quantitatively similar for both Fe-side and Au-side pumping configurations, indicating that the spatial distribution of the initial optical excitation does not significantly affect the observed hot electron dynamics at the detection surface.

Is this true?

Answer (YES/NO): NO